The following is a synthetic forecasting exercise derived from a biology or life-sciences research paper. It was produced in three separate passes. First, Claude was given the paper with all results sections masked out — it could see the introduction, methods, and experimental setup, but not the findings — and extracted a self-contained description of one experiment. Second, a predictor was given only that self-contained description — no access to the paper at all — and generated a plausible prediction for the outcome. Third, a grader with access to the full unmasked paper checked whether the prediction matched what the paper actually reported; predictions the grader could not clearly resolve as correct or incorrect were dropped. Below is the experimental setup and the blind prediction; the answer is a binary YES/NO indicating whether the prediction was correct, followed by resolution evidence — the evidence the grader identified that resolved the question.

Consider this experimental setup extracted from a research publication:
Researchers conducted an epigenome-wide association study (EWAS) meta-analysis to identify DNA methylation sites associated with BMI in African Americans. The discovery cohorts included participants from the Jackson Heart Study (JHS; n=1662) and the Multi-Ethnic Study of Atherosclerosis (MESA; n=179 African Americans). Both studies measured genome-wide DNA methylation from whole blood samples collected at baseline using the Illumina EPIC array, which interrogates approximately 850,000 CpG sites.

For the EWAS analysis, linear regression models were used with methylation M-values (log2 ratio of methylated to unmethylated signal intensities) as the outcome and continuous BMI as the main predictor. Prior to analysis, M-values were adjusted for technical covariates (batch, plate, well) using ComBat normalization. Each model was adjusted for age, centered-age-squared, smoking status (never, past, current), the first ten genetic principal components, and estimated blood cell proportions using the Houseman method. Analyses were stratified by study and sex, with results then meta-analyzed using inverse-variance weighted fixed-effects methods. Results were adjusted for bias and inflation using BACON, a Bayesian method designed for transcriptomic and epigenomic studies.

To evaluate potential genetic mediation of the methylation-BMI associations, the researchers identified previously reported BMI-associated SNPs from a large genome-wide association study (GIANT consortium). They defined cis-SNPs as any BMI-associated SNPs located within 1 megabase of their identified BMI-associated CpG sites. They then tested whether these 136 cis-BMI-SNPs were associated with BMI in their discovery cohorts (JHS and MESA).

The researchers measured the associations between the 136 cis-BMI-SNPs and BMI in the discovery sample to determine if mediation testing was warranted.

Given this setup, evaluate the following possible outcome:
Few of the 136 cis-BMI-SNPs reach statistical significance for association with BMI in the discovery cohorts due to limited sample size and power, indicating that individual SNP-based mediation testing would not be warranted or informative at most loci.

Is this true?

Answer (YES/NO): NO